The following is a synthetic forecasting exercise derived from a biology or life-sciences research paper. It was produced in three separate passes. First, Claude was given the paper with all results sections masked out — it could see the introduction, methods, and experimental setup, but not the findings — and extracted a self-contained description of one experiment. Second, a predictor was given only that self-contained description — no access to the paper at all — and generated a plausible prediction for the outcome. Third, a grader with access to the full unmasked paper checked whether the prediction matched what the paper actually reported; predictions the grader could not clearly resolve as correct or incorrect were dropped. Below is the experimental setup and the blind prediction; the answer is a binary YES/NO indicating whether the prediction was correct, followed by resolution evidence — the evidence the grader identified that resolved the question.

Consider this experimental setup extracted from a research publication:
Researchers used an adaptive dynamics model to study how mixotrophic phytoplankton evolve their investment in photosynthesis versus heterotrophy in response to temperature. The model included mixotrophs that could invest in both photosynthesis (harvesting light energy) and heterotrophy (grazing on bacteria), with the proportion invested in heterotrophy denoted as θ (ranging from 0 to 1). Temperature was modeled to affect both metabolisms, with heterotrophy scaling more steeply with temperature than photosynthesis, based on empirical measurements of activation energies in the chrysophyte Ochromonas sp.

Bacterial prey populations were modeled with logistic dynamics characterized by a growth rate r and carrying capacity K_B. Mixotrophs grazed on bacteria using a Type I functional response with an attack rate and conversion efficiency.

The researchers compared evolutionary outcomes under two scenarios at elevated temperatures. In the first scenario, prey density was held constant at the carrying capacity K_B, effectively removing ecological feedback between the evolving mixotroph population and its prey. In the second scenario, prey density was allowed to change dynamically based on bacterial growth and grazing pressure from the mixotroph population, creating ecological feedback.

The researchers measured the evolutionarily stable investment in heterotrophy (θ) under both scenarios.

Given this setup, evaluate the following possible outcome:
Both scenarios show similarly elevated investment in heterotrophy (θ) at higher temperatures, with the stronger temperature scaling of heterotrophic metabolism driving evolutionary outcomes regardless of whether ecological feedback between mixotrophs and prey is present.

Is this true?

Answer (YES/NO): NO